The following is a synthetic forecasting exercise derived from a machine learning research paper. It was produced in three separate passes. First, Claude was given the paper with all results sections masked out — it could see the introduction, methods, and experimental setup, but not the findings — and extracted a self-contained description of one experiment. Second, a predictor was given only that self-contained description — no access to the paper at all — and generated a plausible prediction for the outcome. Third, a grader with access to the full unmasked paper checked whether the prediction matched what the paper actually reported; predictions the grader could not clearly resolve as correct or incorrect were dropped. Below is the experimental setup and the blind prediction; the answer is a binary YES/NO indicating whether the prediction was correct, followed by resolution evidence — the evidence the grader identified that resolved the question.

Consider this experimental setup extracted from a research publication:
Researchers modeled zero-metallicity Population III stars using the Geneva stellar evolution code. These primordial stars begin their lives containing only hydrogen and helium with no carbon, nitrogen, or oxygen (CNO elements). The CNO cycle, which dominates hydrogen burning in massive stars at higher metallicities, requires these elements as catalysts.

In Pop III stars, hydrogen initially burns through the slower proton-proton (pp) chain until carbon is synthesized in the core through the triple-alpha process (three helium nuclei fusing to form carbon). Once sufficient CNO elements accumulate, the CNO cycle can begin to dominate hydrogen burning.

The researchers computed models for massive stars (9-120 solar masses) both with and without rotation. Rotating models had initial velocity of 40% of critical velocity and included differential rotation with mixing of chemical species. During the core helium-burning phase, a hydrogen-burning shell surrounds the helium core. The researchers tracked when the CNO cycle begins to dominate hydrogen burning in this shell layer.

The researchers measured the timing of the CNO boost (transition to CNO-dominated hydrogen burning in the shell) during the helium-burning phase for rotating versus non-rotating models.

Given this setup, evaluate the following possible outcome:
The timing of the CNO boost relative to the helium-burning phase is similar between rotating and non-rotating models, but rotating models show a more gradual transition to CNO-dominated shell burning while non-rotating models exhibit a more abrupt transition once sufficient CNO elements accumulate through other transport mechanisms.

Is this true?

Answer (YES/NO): NO